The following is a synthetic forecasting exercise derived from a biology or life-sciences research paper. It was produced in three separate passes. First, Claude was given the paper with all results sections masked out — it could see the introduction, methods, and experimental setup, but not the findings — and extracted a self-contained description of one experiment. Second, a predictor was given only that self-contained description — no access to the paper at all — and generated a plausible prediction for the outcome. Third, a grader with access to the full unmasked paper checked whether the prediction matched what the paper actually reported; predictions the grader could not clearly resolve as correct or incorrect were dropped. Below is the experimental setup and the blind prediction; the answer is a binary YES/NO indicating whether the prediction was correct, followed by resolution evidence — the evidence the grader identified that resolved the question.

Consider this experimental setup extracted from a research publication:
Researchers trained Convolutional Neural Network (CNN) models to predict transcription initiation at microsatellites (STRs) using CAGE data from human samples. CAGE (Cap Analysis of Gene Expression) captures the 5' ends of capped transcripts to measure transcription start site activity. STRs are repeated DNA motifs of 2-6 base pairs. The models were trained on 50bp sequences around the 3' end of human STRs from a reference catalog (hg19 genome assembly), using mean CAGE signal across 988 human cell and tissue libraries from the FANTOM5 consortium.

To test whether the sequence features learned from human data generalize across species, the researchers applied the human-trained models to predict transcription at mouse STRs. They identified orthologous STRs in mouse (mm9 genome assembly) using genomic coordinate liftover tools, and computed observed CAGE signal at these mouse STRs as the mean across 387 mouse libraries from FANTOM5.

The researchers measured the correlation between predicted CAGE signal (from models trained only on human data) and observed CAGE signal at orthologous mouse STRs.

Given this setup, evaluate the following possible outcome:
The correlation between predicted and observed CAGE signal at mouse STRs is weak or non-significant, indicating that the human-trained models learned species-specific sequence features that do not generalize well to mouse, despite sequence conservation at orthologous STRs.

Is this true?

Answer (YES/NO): NO